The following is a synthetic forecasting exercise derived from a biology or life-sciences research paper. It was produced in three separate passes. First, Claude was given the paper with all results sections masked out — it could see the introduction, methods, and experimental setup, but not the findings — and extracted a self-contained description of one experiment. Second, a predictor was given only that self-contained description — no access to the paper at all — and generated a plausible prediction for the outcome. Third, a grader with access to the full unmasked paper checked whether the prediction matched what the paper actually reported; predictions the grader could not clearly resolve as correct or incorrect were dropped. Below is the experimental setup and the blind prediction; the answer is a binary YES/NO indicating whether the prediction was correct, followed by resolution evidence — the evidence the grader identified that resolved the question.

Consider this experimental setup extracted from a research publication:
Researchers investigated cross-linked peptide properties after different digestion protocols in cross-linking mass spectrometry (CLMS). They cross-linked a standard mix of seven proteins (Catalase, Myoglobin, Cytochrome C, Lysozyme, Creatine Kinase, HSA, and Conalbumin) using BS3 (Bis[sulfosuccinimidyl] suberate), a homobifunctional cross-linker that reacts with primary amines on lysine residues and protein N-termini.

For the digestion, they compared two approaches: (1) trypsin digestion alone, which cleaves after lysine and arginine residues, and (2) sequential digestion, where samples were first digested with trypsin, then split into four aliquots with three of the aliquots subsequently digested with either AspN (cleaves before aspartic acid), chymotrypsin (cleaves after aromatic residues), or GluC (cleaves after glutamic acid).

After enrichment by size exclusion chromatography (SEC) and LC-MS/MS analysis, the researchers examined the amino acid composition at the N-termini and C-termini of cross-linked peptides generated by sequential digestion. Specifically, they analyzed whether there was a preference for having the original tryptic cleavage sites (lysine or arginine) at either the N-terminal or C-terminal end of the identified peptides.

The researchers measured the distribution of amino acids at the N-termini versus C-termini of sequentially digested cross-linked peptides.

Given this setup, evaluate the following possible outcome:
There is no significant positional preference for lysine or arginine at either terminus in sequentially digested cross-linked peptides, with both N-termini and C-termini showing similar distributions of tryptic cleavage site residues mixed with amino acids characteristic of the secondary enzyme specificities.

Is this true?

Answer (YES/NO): NO